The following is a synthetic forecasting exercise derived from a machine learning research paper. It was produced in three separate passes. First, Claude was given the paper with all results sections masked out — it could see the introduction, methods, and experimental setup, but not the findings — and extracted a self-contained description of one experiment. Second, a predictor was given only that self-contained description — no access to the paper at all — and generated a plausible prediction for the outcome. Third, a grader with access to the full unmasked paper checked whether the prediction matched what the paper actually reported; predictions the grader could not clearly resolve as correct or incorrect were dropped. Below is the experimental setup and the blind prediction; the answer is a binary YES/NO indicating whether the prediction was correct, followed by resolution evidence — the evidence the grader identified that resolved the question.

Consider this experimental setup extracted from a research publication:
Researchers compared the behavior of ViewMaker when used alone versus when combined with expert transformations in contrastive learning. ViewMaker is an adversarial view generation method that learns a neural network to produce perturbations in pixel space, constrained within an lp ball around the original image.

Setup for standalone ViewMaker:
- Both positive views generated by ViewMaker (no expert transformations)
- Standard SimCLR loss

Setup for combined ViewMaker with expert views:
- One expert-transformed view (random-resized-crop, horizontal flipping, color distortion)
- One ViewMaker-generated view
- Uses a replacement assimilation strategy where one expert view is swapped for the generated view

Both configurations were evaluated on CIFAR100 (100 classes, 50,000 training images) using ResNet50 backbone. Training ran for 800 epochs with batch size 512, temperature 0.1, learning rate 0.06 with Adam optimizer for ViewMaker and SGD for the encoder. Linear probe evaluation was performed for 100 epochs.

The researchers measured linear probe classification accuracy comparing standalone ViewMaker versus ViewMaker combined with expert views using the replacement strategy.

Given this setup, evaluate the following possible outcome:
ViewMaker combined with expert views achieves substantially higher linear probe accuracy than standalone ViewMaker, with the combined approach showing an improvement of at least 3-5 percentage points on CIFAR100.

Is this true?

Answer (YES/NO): NO